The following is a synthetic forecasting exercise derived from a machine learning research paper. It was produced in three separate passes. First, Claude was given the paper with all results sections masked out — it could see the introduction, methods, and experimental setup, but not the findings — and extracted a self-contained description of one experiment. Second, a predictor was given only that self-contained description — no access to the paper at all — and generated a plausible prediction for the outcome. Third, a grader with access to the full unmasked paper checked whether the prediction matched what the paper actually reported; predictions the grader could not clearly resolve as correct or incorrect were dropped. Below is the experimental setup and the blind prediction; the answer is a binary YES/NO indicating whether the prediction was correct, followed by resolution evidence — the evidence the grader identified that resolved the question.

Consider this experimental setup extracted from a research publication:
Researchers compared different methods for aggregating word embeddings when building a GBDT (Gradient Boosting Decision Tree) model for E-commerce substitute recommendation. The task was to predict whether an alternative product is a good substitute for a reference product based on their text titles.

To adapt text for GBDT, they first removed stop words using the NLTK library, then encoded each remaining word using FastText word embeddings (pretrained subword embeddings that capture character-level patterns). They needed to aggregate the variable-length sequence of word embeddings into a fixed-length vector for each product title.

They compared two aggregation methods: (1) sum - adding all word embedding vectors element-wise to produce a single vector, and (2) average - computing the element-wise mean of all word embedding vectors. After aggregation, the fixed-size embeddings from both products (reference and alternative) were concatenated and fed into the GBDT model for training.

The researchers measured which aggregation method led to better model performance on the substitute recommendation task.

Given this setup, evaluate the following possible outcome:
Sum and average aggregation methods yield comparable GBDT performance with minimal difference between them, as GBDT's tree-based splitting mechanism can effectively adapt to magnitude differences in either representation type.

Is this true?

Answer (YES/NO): NO